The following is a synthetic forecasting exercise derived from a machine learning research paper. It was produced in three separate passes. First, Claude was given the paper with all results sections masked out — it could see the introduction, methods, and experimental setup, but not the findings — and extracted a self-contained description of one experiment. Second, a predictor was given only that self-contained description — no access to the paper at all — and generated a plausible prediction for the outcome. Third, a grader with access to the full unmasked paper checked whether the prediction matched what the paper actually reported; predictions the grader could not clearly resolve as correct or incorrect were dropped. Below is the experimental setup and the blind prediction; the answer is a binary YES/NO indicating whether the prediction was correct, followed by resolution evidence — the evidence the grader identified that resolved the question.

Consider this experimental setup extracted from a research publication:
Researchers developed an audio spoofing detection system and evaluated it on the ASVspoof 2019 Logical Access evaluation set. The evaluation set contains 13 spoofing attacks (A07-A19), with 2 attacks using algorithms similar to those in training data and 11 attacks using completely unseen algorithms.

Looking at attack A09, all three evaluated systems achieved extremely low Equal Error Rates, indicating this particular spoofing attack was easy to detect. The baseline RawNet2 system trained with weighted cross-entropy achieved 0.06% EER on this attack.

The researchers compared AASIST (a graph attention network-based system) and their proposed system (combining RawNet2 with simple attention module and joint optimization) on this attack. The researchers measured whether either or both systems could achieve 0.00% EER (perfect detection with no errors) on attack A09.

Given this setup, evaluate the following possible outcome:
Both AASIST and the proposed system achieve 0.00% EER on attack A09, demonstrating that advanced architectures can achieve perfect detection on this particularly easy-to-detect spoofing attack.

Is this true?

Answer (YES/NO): NO